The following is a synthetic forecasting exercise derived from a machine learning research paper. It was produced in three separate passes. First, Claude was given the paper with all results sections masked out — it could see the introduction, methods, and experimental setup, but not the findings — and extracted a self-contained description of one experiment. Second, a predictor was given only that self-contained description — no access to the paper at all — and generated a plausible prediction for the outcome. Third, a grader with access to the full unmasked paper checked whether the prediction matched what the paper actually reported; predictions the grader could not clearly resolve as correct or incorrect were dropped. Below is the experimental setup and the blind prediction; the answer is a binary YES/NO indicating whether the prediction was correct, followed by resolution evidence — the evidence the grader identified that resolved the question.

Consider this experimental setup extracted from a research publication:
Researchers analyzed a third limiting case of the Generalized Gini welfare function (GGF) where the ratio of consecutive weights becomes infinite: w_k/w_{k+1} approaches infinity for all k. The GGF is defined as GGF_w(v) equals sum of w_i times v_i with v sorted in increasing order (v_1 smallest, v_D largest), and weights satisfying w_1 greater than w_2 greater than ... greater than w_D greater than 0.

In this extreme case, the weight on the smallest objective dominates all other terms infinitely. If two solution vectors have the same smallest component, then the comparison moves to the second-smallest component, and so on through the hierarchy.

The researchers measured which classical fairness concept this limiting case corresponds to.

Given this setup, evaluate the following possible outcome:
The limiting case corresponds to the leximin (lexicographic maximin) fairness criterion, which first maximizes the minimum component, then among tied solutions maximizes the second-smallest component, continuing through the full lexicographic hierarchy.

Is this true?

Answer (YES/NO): YES